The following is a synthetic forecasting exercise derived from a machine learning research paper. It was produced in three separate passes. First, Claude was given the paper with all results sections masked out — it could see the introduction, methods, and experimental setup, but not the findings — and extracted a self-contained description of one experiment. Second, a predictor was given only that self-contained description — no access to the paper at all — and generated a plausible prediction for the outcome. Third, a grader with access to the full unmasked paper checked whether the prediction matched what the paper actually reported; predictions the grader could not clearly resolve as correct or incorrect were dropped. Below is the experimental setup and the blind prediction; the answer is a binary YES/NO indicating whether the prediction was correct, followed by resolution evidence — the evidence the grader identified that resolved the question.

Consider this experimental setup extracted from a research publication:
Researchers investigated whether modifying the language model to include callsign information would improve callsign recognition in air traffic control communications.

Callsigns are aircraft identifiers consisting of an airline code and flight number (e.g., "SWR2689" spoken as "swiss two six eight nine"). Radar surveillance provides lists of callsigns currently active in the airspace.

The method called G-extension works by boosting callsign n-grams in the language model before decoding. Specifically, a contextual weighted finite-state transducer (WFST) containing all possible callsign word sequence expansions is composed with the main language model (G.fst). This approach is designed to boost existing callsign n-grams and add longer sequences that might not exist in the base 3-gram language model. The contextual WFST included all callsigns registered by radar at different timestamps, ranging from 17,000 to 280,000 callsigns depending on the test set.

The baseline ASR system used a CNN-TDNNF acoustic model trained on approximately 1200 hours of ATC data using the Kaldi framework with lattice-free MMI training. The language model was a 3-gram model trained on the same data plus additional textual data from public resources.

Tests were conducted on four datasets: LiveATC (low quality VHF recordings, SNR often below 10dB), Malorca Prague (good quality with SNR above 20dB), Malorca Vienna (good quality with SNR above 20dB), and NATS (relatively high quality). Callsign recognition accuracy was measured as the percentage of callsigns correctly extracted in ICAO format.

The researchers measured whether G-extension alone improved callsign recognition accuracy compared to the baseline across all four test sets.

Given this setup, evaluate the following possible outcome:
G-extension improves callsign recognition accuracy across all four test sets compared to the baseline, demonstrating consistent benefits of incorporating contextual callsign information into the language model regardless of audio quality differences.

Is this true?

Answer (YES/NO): NO